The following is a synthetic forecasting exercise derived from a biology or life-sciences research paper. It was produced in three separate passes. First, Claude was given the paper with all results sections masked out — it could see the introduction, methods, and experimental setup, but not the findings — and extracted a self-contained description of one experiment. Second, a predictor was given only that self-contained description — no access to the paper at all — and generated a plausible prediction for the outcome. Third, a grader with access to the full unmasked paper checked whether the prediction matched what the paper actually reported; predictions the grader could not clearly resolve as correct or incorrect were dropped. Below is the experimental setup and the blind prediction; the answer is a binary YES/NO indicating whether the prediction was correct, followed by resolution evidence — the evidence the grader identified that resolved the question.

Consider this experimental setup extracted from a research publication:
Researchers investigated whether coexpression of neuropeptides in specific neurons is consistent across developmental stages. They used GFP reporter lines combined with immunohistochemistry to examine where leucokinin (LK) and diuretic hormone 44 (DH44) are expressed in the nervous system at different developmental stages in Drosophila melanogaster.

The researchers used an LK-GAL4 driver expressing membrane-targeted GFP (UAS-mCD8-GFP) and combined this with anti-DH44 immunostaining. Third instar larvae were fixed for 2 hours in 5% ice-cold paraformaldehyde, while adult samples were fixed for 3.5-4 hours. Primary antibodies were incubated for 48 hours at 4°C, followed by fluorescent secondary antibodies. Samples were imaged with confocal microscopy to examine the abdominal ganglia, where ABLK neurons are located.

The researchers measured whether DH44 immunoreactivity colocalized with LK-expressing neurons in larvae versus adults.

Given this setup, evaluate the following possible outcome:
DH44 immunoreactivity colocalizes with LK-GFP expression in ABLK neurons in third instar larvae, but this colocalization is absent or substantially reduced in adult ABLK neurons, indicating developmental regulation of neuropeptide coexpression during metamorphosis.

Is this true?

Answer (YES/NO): YES